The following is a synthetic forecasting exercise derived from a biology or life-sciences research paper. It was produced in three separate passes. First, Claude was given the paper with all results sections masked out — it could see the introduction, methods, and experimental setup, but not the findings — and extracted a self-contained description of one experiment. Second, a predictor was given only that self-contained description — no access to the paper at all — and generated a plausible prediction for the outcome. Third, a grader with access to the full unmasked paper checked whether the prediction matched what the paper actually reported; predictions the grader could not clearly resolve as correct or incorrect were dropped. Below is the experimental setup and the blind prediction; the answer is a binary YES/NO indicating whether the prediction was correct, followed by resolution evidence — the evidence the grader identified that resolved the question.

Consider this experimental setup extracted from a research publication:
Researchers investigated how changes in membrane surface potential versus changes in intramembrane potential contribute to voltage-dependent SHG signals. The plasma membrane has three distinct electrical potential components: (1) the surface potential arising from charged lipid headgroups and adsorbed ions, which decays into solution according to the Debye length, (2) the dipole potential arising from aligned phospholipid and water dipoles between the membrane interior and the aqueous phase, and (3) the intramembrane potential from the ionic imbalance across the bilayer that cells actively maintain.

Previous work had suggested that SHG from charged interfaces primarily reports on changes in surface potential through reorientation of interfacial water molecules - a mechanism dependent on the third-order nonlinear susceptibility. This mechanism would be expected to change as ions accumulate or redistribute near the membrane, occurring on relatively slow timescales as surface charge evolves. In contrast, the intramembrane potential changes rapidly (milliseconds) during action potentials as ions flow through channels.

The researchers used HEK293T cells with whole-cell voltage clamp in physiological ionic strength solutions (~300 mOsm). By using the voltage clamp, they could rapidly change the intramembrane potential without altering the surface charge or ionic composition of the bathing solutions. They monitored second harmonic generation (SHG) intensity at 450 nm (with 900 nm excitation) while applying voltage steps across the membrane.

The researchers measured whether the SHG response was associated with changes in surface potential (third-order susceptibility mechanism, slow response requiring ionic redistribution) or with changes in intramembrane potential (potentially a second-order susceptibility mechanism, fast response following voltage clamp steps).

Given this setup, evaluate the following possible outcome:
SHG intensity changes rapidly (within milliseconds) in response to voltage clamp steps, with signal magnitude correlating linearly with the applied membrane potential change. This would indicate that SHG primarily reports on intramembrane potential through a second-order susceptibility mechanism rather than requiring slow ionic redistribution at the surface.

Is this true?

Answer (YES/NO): YES